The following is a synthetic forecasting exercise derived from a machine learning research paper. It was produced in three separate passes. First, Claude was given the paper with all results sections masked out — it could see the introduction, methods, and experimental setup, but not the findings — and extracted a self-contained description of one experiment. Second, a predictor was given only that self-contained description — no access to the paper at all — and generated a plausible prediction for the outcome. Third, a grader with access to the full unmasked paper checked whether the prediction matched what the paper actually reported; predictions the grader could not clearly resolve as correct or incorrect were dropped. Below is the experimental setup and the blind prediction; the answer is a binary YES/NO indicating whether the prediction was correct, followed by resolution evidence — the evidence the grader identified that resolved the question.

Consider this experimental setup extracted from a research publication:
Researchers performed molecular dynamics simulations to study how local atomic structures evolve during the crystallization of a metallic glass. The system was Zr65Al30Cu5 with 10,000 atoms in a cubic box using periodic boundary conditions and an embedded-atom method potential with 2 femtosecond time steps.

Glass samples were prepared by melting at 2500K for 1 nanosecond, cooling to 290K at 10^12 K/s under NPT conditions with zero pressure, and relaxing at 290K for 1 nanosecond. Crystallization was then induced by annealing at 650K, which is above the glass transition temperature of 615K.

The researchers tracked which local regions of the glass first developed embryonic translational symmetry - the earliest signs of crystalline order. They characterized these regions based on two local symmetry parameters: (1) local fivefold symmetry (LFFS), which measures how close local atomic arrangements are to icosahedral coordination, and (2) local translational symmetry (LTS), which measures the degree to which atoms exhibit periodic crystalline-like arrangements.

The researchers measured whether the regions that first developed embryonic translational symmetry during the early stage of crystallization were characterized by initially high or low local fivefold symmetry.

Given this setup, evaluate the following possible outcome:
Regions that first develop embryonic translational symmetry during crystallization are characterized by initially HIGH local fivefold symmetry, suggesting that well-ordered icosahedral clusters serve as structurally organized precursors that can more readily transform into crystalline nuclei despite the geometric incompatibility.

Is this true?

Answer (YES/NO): NO